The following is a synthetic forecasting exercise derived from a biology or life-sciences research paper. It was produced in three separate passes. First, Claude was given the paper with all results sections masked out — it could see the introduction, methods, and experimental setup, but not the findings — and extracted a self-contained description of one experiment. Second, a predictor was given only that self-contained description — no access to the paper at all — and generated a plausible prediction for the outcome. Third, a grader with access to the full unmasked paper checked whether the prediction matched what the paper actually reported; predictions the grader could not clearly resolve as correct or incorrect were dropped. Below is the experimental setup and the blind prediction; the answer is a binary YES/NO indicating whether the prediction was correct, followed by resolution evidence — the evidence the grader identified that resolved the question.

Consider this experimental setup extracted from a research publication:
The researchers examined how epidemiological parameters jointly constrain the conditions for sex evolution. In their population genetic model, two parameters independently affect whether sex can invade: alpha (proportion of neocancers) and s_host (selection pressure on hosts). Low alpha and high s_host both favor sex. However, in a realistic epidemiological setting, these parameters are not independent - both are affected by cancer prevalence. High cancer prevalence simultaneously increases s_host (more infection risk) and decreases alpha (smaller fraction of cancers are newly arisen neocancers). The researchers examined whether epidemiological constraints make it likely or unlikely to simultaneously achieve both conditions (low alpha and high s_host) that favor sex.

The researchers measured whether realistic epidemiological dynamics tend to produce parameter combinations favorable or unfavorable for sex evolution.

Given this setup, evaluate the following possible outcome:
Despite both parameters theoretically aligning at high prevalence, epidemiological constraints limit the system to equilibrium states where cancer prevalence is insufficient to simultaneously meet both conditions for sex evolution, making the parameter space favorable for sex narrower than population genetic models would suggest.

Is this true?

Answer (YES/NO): YES